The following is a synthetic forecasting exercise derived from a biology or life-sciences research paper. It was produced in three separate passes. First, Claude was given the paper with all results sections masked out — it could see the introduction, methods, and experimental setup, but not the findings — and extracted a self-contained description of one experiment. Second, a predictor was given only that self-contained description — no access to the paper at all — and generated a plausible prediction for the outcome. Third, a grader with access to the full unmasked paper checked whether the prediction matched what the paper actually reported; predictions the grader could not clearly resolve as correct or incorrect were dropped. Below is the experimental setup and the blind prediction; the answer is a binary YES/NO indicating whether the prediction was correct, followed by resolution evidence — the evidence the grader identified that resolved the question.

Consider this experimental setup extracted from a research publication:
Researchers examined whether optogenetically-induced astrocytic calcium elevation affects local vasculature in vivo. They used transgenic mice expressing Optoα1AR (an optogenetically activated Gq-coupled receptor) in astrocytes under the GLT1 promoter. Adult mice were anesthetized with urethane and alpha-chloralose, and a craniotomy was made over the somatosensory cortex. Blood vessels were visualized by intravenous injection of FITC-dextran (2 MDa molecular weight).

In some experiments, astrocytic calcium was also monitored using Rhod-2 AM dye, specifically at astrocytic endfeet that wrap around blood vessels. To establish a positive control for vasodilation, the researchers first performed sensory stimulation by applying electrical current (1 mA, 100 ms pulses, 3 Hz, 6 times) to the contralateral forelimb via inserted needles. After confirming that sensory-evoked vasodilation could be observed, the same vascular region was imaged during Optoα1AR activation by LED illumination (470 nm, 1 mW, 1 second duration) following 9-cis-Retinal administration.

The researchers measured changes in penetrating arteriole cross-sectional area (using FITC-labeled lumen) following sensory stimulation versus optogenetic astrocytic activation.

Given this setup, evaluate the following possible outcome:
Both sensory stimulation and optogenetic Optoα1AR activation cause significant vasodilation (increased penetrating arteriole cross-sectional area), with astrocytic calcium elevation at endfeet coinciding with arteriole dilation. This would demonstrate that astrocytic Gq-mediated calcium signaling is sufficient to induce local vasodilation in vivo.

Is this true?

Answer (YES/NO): NO